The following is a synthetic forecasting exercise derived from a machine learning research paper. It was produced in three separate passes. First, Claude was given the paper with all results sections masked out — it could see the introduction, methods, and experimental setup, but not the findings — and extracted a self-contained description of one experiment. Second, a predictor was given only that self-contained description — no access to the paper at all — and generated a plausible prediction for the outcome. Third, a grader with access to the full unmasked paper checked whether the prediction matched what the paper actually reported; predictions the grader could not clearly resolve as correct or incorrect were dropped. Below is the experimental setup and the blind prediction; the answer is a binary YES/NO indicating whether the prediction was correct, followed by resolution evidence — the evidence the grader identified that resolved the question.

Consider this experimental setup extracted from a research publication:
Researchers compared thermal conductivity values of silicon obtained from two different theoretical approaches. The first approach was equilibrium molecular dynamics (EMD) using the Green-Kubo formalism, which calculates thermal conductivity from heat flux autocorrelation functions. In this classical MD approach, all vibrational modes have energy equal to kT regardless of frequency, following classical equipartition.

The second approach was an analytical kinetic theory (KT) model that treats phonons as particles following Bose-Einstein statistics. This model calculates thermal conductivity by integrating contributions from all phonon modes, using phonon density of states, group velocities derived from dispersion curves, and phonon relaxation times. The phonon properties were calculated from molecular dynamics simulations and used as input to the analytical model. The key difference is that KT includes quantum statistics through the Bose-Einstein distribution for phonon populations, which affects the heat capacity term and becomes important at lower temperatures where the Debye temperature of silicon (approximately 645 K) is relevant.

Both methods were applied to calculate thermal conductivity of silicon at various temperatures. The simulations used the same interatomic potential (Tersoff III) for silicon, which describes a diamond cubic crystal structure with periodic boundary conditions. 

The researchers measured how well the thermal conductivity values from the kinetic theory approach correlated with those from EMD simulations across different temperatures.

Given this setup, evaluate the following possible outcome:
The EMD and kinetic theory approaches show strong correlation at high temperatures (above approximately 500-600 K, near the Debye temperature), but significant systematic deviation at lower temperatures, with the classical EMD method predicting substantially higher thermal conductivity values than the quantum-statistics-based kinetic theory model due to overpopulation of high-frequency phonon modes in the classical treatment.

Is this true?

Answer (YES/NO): NO